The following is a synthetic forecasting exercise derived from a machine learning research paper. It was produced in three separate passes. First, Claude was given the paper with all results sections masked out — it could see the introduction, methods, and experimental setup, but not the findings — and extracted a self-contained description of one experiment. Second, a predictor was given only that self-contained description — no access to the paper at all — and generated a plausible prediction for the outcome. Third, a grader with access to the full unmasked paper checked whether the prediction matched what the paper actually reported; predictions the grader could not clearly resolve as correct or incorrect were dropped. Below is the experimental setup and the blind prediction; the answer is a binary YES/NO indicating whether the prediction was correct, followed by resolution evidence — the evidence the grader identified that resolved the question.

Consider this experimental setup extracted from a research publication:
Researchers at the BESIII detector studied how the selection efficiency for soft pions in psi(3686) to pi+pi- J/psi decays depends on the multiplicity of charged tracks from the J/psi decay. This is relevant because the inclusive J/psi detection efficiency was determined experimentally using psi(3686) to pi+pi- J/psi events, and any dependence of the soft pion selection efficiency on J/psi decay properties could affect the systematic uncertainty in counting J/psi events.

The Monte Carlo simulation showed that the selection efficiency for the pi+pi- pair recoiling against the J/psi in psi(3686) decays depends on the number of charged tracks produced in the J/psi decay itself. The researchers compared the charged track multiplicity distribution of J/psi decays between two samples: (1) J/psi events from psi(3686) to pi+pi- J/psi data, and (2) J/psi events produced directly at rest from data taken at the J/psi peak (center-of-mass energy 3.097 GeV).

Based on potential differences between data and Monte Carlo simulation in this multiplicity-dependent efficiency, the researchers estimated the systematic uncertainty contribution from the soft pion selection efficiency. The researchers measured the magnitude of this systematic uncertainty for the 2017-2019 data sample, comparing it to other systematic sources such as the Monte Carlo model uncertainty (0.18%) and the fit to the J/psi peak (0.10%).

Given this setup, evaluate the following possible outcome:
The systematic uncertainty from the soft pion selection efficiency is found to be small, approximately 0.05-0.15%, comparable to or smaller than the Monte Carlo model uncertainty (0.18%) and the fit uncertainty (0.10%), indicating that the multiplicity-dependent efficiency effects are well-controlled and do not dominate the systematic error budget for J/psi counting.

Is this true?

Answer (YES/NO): NO